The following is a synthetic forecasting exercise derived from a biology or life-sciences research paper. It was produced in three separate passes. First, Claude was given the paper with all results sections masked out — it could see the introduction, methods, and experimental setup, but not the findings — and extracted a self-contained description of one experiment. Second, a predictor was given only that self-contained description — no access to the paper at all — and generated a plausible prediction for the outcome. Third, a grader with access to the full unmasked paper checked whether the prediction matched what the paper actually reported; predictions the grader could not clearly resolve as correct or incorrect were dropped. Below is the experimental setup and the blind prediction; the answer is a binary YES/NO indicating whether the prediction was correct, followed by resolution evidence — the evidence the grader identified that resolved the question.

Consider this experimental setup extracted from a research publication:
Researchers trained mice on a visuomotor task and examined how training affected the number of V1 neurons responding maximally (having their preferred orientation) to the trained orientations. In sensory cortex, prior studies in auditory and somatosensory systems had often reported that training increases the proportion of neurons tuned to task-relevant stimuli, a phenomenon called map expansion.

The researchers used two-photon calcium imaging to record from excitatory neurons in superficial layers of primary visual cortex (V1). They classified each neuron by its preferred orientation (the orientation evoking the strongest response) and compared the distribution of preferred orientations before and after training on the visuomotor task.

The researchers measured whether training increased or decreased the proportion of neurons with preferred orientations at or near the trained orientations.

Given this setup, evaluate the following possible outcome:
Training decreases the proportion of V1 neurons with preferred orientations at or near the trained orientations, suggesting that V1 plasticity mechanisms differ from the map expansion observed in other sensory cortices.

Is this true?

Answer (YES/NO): YES